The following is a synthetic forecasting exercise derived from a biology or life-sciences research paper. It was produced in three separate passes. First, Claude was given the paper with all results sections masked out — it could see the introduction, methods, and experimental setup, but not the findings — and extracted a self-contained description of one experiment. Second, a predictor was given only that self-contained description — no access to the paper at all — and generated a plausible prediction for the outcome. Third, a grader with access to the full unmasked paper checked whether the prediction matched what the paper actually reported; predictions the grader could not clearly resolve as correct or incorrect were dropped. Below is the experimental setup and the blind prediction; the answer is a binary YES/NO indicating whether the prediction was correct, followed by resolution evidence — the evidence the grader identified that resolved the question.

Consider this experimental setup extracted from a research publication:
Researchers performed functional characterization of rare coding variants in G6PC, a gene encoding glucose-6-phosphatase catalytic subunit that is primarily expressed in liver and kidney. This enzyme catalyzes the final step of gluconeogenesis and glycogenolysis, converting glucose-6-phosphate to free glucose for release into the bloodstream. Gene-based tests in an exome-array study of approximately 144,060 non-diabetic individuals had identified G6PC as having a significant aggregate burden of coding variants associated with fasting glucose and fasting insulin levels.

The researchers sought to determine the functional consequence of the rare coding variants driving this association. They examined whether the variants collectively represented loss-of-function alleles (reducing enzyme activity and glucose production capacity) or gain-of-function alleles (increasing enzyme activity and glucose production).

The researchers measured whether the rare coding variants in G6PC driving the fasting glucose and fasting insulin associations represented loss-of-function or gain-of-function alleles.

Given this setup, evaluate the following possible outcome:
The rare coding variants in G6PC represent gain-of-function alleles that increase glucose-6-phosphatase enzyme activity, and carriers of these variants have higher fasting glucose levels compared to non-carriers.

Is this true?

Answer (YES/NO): NO